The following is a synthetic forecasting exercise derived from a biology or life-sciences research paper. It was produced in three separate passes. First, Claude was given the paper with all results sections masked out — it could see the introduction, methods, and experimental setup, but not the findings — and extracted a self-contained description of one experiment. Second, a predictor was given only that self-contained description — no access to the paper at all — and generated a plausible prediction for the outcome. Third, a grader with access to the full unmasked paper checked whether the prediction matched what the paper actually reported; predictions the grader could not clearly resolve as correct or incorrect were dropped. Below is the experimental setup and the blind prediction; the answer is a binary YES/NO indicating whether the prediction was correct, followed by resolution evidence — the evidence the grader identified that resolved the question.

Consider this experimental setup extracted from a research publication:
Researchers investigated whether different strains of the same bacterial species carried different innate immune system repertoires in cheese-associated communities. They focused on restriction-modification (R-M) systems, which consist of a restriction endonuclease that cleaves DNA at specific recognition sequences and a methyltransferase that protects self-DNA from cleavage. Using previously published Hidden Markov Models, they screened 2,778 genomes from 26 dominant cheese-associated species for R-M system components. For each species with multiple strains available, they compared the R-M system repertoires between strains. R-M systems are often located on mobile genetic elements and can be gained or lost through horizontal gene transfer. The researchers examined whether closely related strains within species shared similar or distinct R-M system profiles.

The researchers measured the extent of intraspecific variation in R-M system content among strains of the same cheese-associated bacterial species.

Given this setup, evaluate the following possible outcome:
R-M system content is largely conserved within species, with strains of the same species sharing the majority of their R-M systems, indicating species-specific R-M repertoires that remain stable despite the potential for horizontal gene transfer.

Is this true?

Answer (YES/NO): NO